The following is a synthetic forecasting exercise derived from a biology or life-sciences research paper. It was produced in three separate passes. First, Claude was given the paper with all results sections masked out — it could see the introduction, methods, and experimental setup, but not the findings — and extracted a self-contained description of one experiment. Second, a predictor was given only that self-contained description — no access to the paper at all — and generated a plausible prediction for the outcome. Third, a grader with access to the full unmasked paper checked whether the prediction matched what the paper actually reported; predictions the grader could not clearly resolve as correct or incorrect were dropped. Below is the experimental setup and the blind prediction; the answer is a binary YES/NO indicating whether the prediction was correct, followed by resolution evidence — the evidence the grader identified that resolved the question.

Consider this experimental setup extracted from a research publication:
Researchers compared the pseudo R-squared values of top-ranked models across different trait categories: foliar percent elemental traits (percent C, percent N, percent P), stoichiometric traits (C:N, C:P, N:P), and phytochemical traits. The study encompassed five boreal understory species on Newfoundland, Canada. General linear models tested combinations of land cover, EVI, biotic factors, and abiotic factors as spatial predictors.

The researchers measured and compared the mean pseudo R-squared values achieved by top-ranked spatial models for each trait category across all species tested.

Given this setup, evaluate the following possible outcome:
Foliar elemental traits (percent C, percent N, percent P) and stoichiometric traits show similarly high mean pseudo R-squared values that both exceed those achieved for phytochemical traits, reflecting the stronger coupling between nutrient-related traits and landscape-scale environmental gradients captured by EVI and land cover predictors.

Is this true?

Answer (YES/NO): YES